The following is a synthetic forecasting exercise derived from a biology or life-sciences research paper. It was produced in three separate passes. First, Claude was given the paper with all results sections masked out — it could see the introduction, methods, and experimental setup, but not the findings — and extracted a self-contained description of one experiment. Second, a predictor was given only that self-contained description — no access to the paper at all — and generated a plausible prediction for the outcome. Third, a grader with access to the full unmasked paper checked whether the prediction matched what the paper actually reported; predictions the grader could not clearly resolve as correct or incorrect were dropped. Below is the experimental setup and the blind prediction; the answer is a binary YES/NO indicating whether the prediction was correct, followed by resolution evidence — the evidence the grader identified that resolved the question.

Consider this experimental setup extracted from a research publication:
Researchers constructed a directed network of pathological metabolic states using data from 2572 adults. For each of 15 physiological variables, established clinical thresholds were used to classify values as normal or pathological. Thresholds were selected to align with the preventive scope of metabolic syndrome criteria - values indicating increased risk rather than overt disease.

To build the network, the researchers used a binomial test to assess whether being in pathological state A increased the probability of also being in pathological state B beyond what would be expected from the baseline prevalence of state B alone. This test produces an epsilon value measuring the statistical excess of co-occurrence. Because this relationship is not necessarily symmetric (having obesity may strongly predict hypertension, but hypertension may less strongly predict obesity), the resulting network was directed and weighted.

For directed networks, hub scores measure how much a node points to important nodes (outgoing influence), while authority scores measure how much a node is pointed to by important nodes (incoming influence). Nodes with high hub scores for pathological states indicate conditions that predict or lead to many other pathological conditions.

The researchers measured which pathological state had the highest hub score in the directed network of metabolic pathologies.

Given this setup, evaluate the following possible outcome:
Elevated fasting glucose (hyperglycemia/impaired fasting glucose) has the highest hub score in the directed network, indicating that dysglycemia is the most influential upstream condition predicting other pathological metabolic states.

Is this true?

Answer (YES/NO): NO